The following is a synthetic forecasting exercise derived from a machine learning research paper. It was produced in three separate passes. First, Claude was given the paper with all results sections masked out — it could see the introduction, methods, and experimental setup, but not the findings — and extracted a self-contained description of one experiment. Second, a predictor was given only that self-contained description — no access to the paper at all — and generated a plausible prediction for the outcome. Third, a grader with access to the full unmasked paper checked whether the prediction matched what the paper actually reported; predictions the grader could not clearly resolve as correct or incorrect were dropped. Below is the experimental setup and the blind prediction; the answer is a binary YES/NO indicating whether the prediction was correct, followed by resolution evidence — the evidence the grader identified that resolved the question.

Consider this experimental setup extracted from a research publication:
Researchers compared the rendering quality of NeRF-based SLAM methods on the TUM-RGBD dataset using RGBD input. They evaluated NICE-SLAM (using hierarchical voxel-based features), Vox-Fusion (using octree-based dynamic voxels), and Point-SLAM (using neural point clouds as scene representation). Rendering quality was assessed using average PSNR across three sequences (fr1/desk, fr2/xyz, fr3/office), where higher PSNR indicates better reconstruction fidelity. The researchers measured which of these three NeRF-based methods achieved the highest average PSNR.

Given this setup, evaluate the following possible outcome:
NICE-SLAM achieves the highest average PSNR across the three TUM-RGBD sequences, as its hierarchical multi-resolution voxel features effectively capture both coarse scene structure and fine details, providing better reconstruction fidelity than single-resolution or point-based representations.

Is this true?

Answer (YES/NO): NO